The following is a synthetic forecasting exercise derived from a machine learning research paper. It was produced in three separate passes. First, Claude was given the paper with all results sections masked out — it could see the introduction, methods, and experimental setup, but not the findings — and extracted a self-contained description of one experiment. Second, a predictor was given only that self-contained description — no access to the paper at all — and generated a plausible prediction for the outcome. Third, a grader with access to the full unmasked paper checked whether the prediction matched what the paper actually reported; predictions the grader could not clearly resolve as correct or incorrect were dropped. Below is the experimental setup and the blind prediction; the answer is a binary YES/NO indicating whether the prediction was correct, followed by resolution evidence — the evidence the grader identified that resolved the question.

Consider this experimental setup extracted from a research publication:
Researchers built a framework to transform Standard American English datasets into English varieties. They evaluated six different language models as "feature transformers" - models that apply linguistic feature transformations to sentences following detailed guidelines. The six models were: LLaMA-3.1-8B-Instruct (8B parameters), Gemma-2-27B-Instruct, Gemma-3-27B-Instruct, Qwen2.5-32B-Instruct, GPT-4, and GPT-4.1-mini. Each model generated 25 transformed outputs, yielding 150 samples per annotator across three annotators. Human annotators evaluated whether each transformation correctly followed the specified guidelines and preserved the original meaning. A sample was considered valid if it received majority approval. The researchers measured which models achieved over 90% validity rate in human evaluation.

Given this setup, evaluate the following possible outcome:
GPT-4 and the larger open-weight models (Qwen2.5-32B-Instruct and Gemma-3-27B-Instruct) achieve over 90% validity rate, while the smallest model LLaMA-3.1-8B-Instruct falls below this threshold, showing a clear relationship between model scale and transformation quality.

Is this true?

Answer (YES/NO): YES